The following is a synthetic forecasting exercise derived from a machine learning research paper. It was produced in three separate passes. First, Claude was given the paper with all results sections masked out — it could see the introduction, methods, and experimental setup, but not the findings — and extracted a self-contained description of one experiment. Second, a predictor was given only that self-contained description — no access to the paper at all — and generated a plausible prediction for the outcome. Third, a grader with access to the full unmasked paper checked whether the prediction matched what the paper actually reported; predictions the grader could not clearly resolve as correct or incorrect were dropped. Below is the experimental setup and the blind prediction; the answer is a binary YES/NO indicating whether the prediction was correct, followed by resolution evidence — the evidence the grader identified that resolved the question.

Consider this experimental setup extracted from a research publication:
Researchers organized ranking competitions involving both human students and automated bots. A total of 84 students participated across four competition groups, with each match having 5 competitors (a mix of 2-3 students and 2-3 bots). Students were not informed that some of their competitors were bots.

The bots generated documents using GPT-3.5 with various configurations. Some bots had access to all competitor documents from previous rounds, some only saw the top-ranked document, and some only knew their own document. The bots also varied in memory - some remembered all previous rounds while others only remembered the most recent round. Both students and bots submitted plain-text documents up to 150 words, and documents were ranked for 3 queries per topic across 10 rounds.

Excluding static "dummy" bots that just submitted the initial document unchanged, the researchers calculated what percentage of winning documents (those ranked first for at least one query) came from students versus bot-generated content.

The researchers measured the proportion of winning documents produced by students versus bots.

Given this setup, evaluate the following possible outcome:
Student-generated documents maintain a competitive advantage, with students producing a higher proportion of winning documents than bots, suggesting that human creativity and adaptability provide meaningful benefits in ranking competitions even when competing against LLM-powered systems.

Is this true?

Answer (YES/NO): YES